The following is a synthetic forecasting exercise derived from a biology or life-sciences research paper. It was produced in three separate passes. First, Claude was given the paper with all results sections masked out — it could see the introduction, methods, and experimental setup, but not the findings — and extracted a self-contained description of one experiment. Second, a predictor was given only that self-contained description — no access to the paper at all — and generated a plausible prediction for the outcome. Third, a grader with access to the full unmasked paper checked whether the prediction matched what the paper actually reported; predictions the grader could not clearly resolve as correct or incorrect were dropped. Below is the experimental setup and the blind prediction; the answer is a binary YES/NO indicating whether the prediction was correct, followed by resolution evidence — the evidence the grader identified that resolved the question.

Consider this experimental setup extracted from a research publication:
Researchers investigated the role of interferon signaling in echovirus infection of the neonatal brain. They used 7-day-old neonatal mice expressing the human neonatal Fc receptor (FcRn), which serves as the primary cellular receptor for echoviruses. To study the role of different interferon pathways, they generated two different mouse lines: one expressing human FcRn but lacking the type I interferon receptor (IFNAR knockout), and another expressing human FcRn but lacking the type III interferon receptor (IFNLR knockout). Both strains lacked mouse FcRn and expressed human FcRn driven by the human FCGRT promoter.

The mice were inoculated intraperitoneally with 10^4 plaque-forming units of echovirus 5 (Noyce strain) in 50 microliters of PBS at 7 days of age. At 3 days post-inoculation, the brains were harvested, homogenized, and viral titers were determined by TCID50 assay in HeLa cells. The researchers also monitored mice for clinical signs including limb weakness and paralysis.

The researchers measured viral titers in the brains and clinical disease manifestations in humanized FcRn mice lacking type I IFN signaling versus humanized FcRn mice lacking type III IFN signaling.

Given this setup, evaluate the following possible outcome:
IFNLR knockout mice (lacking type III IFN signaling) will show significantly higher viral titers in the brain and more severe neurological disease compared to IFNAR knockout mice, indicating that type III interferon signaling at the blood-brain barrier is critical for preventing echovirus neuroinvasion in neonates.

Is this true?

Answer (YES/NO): NO